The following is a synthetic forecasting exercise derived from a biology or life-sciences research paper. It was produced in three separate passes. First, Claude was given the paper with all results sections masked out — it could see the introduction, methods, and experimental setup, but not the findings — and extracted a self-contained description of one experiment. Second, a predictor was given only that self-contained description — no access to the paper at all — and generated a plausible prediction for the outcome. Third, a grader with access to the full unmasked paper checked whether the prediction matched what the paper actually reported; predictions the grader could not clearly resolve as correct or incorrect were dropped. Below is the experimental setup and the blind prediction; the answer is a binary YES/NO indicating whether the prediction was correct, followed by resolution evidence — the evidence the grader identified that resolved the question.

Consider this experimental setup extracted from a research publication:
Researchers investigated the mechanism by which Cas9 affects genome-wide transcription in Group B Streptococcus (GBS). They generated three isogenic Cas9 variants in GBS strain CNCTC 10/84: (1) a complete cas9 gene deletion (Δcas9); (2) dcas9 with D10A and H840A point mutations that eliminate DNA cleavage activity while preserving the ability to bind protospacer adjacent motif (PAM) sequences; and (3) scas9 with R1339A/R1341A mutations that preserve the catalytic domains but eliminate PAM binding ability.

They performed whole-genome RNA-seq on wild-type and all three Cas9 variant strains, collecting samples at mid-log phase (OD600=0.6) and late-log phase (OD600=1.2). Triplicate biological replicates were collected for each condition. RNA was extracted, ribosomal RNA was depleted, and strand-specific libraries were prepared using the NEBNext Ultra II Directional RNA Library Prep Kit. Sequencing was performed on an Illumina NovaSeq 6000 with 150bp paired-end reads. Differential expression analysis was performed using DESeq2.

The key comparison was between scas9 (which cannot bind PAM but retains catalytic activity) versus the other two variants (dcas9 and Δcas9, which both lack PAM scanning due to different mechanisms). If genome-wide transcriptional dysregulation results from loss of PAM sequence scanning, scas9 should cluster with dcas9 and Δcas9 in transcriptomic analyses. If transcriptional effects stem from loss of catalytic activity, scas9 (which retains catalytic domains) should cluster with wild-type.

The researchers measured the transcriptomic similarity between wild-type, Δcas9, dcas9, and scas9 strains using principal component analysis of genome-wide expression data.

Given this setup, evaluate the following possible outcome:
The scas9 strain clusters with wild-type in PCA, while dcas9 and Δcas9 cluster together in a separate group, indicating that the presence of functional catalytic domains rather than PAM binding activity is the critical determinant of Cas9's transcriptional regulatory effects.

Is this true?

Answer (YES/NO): NO